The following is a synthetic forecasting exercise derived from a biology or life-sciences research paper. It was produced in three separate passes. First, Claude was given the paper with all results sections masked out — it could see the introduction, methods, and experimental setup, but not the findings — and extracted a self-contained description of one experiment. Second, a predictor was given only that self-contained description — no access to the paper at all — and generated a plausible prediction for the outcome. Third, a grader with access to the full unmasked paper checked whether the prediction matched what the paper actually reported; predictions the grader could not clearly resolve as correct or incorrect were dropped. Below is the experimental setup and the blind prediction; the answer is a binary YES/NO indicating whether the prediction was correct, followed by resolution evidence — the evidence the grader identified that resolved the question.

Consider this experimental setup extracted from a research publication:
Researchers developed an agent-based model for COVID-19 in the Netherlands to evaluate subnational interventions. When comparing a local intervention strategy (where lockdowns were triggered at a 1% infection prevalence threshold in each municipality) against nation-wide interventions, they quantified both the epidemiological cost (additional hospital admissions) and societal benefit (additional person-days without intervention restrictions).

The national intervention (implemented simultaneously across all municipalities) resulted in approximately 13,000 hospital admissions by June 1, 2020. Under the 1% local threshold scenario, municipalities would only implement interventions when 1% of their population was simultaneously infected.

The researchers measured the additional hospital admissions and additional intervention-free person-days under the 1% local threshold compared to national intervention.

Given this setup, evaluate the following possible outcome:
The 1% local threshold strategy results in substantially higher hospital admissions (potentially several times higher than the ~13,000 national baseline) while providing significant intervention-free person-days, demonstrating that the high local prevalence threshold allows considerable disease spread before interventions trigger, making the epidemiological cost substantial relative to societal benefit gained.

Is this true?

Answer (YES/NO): NO